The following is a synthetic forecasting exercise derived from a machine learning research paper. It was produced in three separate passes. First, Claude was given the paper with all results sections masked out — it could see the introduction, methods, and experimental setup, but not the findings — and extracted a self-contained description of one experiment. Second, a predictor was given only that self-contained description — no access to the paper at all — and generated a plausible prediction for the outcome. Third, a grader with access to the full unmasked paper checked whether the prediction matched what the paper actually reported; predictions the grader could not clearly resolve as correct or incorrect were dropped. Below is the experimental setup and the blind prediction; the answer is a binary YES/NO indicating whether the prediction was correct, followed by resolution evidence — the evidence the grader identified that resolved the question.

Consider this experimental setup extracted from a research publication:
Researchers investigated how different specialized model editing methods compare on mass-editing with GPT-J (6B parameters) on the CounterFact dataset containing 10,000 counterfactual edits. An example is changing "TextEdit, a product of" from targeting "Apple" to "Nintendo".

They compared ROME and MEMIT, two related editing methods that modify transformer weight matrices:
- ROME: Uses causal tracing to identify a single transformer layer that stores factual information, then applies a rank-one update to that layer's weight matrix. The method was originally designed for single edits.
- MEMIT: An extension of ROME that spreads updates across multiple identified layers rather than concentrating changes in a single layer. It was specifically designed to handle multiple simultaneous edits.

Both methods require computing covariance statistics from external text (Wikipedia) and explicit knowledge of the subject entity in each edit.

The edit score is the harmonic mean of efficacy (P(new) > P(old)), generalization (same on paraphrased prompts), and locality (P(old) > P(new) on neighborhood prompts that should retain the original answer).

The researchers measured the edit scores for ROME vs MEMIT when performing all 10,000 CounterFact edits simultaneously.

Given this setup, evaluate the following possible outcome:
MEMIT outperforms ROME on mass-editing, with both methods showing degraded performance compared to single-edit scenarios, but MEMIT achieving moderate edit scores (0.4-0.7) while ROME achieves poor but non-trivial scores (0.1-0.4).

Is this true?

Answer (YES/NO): NO